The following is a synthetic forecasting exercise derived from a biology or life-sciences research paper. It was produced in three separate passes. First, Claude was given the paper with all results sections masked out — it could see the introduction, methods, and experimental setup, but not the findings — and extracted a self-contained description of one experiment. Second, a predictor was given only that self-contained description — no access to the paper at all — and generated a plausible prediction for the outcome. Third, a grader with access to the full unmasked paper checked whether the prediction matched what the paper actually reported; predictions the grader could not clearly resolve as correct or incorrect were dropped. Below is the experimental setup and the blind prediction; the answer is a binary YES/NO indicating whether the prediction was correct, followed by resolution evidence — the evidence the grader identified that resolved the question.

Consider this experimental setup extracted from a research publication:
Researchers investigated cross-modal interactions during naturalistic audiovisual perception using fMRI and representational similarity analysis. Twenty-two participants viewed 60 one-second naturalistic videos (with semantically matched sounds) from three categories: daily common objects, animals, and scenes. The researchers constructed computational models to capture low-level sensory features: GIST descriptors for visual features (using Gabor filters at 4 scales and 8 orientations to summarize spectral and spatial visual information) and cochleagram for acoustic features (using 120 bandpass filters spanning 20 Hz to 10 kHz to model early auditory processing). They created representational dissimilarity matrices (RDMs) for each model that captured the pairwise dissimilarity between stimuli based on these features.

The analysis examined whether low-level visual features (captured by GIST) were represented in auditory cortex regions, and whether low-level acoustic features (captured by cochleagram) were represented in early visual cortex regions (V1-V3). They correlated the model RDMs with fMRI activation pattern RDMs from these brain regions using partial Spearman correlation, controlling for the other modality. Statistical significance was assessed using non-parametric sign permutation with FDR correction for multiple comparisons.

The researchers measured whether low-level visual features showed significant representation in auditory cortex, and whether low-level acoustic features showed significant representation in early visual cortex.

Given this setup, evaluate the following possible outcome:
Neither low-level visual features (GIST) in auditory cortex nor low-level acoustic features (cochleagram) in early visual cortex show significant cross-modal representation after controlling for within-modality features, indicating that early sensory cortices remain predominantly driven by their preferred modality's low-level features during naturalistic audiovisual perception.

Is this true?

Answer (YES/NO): NO